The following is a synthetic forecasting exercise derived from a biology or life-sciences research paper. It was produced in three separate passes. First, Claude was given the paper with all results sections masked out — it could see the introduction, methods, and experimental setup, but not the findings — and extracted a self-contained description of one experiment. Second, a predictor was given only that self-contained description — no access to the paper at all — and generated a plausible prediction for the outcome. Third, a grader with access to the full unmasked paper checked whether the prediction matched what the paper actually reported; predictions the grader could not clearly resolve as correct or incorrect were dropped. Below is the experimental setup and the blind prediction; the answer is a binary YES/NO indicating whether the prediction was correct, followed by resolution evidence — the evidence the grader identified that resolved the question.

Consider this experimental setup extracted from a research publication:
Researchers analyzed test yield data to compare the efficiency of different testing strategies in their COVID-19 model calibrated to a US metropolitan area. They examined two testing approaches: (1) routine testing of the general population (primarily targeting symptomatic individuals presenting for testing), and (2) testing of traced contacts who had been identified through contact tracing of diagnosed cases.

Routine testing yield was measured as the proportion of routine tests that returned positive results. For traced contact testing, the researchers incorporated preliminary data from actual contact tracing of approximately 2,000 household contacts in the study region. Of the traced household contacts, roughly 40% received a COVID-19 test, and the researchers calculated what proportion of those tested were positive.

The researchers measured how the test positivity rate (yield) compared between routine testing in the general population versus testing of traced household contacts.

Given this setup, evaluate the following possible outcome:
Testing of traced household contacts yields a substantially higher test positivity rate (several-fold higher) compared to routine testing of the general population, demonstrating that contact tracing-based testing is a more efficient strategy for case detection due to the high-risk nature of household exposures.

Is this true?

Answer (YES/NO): YES